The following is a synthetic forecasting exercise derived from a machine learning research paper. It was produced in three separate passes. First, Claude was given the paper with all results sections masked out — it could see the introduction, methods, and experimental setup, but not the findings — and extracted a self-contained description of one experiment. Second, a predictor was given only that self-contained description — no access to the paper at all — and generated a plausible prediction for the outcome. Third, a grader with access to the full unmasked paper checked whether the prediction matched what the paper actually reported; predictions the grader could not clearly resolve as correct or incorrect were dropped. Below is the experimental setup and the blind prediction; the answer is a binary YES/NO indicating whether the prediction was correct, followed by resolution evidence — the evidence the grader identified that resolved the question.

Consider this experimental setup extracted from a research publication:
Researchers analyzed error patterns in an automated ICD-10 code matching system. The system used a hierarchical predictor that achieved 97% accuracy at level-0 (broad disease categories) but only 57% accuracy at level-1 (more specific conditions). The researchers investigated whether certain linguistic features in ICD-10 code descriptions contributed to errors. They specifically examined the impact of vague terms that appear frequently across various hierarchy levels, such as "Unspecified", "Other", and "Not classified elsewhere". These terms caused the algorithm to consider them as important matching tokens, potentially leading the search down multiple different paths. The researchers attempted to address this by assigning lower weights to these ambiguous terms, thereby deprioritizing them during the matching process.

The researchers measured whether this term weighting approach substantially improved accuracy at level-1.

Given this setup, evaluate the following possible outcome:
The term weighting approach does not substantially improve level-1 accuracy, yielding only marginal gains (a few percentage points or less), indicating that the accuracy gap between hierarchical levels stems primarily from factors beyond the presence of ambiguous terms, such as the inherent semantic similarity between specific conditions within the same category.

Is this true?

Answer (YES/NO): NO